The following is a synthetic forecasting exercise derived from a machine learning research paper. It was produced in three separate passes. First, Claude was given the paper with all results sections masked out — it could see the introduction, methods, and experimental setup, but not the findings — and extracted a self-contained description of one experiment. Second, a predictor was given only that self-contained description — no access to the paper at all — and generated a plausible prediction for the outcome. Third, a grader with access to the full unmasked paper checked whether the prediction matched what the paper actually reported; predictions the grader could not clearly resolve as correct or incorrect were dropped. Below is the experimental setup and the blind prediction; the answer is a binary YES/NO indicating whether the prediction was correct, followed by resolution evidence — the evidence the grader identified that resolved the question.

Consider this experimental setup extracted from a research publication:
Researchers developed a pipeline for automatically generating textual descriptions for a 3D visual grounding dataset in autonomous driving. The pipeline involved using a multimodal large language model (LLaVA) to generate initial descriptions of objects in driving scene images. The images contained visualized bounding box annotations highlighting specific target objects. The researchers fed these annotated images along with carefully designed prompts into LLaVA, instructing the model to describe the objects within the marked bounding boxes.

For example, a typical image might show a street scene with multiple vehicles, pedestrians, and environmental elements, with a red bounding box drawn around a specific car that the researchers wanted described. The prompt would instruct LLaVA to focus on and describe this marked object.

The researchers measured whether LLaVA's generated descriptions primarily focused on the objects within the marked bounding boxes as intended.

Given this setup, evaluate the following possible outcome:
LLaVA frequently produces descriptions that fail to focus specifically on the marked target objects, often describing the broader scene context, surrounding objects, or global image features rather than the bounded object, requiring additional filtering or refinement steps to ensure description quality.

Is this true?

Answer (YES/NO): YES